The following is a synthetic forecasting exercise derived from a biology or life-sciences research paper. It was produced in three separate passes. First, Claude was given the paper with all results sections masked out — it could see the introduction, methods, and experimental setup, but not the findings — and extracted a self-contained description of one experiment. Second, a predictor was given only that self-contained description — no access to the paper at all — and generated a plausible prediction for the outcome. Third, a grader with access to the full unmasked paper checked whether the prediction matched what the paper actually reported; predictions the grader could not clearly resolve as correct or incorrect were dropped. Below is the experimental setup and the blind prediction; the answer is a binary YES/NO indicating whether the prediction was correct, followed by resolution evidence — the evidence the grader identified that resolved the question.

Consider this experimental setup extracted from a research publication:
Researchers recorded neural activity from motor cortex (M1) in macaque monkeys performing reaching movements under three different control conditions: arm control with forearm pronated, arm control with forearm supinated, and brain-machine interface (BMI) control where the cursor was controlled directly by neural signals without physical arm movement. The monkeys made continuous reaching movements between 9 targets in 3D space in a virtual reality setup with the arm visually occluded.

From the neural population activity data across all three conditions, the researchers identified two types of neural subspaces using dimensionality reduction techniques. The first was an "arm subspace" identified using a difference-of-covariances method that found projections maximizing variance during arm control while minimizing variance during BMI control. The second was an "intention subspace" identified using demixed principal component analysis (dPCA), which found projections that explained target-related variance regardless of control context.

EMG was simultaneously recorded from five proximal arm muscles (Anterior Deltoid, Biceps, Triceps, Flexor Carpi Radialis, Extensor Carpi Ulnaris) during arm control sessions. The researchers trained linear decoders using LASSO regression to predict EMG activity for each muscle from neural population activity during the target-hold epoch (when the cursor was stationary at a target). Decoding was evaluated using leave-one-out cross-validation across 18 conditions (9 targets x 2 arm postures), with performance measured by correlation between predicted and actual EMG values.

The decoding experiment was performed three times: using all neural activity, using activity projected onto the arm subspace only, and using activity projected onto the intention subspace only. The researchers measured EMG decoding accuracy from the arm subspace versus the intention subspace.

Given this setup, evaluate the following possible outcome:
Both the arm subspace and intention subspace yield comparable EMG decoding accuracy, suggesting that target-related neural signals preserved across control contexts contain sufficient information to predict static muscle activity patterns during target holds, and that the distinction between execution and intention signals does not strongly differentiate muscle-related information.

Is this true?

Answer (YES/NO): NO